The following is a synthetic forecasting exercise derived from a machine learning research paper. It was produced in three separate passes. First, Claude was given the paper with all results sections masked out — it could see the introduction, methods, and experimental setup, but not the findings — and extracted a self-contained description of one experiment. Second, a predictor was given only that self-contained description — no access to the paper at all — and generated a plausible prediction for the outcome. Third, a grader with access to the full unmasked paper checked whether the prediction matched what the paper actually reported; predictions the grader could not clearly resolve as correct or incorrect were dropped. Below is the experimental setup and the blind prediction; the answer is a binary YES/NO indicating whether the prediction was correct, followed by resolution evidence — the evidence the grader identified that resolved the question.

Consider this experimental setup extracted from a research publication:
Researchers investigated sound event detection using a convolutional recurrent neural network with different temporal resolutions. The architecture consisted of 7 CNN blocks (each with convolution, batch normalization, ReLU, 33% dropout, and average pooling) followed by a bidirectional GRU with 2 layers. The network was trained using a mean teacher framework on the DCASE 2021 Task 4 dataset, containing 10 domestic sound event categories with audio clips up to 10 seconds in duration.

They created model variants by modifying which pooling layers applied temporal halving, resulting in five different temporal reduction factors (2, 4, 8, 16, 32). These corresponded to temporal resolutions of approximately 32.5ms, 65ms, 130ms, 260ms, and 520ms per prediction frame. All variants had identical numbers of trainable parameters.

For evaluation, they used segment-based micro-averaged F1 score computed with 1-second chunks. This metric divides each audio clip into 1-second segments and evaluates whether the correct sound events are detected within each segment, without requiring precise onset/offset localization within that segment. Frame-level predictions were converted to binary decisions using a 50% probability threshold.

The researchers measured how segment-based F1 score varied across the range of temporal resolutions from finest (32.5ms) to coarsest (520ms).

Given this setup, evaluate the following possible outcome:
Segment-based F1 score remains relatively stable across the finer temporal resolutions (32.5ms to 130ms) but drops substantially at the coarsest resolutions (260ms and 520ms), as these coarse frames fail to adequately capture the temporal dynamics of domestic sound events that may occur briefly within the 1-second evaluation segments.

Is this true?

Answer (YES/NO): NO